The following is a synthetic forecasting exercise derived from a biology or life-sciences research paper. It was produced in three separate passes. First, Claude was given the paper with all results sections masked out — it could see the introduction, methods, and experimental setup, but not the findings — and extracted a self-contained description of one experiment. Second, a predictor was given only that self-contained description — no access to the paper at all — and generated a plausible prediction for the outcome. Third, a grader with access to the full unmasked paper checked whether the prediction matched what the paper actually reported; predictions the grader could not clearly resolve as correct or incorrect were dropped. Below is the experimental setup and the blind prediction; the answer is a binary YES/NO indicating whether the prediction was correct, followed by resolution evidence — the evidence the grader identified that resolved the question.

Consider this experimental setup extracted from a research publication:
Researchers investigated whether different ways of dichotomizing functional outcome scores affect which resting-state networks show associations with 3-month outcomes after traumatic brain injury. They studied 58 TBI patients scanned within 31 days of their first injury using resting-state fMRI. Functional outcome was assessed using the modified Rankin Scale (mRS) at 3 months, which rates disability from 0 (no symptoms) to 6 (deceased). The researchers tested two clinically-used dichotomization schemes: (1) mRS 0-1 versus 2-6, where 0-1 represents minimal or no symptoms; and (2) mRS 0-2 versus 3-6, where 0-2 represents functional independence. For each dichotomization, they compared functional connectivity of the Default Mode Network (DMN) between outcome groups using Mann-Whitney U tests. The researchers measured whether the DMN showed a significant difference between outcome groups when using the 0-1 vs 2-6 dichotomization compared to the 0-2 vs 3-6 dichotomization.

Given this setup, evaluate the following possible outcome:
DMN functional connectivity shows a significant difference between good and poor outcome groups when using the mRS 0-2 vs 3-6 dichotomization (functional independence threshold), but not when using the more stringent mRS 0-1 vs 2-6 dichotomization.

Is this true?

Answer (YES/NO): YES